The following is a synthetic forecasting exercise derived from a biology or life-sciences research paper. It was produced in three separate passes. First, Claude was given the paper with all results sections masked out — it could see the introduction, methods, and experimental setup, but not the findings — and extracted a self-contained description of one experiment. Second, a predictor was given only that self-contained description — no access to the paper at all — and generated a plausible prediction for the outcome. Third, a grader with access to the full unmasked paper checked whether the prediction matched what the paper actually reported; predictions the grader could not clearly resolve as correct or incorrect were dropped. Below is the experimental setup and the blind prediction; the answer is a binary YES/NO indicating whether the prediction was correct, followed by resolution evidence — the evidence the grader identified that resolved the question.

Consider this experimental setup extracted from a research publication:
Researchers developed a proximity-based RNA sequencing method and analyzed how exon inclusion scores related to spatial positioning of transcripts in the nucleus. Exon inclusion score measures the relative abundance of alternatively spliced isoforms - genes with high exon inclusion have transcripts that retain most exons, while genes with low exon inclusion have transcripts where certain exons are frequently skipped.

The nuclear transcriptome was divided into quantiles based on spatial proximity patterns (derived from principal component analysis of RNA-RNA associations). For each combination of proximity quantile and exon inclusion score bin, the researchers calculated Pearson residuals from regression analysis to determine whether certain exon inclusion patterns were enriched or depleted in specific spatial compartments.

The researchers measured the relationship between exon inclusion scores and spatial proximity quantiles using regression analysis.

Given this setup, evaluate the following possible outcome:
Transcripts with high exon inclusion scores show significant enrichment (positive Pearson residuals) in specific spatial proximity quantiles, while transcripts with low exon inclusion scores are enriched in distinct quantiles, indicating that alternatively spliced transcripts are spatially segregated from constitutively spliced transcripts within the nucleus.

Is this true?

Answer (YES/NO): YES